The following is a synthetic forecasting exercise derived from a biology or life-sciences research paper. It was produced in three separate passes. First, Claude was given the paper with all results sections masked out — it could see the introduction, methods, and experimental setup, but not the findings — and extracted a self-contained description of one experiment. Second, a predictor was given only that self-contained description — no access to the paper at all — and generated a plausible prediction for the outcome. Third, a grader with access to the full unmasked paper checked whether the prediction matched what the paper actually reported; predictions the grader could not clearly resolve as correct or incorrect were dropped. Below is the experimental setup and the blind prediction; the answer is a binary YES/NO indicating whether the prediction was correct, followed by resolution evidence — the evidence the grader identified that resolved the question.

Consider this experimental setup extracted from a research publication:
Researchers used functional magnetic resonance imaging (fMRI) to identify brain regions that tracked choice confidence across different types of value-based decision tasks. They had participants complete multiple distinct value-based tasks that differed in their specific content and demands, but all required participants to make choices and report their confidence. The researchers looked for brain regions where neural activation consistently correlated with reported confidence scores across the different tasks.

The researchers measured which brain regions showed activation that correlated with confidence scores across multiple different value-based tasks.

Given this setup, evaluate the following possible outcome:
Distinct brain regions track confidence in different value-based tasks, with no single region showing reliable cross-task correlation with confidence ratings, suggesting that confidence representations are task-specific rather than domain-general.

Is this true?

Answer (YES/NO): NO